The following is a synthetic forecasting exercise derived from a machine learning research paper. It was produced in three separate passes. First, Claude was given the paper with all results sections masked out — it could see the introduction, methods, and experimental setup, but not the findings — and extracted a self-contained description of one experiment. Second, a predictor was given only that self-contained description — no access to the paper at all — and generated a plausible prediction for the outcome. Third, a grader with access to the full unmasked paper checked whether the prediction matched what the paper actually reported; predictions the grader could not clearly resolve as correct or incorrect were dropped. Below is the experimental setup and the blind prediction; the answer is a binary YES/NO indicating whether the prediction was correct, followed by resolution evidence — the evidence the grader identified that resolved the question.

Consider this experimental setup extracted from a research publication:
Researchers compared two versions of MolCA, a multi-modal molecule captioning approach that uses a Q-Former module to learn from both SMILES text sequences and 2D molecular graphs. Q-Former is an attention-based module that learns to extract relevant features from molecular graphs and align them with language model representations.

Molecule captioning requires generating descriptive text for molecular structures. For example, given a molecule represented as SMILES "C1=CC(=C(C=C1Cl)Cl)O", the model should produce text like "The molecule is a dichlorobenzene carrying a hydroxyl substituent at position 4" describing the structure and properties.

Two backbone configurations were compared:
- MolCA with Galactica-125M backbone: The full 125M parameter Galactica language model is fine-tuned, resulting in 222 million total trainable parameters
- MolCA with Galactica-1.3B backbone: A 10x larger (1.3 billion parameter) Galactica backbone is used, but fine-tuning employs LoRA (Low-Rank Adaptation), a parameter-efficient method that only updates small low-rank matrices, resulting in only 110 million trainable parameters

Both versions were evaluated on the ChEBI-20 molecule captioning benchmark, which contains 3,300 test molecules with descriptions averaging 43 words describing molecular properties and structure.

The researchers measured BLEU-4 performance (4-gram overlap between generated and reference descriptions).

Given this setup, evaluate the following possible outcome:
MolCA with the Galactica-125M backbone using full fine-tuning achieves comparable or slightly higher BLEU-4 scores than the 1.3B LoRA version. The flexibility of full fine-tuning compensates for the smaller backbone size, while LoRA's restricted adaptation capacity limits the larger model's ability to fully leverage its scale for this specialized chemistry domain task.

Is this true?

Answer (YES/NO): NO